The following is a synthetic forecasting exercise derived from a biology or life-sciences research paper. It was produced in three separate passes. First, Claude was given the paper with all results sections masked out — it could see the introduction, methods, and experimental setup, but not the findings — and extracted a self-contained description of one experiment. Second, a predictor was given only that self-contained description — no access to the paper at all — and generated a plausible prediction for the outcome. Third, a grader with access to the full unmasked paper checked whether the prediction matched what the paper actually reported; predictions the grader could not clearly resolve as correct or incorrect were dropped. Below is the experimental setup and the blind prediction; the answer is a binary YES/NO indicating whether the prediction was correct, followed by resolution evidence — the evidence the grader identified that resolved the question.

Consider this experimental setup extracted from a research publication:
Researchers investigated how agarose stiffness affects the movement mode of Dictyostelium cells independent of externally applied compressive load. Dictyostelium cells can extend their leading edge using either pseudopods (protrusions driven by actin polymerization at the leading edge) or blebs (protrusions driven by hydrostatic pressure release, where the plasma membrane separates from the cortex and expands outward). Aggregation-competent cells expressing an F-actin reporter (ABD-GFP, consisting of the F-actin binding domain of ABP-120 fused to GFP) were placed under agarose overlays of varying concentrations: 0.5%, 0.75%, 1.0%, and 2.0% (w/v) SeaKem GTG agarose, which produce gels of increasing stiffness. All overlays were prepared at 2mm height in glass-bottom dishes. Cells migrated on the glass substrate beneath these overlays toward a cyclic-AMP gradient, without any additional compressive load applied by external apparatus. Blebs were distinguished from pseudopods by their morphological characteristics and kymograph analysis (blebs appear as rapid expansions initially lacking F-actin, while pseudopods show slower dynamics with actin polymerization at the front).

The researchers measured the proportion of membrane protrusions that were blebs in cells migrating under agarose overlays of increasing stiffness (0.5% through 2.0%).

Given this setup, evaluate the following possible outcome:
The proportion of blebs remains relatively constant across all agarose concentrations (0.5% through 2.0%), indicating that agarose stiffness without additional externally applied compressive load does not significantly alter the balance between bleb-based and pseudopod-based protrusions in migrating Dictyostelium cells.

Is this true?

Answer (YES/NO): NO